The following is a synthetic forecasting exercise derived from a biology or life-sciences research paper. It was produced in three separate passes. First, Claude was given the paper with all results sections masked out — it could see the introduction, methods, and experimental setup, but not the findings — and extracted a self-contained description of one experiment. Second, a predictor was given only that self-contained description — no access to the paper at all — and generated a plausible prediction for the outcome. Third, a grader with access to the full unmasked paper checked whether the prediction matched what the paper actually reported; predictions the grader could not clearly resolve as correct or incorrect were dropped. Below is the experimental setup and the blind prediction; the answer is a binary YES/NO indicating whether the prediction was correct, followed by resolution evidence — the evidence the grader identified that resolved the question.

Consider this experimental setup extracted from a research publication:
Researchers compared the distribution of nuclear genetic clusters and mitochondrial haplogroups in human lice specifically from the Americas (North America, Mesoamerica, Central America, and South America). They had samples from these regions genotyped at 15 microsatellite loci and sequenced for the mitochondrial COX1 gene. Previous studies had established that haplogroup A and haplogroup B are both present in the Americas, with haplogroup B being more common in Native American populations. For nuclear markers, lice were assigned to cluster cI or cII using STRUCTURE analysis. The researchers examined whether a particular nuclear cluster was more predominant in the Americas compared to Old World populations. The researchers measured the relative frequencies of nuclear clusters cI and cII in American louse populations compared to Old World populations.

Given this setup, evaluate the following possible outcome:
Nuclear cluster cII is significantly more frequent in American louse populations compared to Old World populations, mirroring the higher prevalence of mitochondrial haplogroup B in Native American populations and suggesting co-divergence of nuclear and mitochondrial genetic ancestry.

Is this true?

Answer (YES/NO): NO